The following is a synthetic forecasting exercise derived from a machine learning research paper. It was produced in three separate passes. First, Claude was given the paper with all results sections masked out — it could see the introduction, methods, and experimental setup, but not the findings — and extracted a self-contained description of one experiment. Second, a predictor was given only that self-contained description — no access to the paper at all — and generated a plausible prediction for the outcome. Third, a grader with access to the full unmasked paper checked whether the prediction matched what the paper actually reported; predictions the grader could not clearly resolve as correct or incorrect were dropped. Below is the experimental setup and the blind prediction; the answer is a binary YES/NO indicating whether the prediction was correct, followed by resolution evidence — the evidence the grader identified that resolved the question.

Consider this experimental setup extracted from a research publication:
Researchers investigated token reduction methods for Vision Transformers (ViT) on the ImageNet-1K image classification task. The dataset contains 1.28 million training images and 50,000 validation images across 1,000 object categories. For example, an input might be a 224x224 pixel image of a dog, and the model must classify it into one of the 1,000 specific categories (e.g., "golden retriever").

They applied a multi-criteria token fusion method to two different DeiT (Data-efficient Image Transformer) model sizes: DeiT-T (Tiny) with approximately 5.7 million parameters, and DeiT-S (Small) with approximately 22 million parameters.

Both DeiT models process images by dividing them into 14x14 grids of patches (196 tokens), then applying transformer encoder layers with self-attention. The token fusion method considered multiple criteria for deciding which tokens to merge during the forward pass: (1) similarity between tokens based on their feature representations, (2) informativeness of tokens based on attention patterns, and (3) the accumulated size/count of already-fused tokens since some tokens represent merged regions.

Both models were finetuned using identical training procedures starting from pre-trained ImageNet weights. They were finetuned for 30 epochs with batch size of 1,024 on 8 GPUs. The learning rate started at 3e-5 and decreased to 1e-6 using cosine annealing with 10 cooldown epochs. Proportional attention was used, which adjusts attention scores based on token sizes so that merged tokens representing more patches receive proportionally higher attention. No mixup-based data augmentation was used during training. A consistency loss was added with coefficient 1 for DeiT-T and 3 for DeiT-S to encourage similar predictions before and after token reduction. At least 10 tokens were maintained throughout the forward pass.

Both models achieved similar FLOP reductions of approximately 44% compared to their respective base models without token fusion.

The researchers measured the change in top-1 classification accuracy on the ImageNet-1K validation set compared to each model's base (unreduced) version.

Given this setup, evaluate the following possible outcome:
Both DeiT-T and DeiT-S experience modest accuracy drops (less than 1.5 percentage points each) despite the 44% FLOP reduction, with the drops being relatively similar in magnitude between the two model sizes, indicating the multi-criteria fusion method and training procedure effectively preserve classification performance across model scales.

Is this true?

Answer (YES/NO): NO